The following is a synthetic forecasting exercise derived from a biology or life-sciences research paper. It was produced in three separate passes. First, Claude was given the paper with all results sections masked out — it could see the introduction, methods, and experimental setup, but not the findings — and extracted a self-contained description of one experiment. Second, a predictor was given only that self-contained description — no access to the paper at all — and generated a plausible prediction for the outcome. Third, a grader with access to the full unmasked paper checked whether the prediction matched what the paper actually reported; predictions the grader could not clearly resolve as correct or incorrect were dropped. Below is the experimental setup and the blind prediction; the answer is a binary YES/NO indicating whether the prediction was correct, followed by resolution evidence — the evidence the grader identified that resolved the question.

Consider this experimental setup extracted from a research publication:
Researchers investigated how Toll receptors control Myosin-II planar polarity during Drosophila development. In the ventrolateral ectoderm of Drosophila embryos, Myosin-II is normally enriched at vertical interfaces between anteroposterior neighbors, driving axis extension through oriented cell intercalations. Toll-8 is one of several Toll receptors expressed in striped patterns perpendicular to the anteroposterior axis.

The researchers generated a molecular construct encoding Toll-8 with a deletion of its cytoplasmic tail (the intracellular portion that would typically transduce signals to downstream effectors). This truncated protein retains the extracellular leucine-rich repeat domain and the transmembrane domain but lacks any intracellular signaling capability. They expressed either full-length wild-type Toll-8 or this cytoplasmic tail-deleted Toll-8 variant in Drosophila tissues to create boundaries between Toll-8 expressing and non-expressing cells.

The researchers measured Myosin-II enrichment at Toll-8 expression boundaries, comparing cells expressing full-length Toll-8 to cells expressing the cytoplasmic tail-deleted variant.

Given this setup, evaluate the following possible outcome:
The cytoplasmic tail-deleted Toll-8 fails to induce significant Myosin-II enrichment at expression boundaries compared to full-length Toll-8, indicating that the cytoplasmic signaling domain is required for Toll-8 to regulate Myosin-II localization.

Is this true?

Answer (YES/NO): NO